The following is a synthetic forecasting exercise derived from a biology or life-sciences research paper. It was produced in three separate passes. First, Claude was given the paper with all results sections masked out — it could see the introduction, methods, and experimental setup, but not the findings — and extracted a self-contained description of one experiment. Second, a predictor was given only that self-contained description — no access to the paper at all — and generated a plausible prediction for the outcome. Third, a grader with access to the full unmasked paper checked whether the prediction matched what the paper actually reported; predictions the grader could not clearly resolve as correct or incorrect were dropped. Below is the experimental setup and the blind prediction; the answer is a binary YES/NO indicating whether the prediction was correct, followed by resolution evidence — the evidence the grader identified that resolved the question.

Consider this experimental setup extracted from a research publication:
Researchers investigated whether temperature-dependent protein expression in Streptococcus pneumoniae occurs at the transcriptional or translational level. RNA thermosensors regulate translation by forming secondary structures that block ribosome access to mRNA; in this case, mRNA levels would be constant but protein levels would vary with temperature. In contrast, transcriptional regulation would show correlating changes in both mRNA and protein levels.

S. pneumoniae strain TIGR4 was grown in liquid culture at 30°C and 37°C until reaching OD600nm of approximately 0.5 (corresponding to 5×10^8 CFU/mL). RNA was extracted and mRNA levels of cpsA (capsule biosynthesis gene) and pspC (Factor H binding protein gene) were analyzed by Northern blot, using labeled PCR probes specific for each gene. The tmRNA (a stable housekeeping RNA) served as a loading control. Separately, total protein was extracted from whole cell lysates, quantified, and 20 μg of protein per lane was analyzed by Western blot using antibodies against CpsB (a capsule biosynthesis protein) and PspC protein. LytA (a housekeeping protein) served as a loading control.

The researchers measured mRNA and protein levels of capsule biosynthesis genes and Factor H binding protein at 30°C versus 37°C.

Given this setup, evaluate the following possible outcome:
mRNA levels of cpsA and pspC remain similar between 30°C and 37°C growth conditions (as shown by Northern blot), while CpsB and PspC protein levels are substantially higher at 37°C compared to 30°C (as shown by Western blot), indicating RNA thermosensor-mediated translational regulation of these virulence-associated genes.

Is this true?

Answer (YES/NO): YES